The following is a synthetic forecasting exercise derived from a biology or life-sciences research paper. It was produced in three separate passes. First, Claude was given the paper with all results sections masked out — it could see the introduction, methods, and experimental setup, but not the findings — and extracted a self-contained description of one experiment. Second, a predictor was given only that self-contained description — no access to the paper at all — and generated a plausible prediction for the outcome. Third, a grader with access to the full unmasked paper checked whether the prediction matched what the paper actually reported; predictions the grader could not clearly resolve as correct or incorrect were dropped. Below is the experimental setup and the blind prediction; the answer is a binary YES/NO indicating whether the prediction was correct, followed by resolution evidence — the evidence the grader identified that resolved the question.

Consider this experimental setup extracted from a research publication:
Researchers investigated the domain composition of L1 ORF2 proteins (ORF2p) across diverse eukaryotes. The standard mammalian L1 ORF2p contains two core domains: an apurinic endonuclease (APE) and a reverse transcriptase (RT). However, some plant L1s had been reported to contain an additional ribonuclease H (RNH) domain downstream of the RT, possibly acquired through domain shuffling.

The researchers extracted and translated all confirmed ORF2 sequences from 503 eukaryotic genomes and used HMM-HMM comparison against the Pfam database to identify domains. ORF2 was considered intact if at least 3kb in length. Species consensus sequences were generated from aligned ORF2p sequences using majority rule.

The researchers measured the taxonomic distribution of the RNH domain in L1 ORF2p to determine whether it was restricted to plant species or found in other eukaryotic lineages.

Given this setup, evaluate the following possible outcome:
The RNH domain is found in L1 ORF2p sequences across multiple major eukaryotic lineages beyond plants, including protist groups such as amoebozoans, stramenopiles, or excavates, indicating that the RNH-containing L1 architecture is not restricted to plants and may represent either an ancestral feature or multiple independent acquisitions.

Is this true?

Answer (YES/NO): NO